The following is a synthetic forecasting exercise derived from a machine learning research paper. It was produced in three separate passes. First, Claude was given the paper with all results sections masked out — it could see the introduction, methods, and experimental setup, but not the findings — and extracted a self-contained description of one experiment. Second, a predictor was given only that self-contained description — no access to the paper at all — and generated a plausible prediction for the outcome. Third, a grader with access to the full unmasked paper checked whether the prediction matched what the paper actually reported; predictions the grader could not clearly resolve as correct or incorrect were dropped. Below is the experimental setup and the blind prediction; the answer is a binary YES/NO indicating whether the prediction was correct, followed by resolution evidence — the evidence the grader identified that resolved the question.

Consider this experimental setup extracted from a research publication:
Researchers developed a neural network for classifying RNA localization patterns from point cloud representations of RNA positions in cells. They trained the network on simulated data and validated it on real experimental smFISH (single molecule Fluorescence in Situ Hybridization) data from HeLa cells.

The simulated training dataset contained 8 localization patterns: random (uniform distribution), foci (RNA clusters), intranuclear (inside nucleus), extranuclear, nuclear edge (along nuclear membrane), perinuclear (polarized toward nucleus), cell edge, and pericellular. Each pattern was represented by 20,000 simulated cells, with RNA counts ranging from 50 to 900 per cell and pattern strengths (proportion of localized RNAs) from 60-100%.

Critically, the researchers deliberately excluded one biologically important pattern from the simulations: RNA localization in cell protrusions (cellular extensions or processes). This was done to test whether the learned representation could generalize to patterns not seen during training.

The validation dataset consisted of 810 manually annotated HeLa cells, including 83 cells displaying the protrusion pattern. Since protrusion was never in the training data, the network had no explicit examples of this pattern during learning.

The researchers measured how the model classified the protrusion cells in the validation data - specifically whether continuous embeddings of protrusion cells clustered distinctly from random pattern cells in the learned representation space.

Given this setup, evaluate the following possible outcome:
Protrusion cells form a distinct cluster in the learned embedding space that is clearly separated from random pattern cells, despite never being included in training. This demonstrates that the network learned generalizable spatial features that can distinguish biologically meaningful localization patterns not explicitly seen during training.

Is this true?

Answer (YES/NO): YES